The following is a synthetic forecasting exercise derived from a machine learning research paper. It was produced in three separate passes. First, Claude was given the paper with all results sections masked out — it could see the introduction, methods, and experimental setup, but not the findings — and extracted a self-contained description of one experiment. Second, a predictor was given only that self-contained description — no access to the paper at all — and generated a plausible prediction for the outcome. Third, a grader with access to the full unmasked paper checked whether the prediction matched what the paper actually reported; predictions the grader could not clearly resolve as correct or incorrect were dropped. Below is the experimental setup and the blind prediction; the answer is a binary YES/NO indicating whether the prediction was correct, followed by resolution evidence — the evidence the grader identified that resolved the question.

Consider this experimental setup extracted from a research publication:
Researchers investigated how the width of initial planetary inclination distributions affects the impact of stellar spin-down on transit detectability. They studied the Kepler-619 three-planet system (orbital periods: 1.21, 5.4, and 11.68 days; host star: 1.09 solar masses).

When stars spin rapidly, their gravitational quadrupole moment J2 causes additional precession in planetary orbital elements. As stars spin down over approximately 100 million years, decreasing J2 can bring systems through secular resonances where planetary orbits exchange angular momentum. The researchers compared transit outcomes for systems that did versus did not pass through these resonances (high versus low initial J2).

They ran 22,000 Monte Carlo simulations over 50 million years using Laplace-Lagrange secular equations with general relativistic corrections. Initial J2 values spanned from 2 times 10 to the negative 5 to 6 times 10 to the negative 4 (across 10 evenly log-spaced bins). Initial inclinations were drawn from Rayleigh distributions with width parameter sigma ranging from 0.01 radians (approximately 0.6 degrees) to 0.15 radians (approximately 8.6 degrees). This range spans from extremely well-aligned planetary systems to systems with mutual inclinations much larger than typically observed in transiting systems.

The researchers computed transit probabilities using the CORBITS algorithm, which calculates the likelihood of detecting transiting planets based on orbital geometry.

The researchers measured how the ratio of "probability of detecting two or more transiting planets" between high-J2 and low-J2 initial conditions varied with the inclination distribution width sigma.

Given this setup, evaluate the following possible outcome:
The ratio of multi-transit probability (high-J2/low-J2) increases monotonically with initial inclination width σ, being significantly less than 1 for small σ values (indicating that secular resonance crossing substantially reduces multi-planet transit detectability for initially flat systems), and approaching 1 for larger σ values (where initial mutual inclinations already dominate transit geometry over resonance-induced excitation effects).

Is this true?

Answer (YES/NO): NO